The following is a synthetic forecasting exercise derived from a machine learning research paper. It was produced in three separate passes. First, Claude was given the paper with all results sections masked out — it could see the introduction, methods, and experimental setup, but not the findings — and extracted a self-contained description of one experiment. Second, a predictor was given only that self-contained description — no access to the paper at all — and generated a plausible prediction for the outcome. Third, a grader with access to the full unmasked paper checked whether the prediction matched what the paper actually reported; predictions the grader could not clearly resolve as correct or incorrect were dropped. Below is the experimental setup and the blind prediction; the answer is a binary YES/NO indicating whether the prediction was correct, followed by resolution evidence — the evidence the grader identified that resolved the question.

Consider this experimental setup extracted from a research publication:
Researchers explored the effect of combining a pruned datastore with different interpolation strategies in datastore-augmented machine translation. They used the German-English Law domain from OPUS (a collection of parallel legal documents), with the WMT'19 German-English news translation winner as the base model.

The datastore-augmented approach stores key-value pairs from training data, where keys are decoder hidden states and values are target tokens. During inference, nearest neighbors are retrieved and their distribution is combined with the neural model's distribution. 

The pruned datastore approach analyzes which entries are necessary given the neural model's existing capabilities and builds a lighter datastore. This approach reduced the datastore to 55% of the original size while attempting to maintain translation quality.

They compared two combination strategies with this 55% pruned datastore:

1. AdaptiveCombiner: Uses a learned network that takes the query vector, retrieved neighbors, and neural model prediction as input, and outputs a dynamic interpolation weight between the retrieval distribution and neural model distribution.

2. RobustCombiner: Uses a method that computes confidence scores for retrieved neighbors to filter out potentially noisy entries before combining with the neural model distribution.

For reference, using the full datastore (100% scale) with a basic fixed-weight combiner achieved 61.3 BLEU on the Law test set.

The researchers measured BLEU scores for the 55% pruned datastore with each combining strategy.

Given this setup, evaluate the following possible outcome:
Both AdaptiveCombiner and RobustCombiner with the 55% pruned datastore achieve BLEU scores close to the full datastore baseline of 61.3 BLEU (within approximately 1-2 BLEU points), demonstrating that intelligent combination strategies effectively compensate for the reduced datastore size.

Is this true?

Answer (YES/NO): NO